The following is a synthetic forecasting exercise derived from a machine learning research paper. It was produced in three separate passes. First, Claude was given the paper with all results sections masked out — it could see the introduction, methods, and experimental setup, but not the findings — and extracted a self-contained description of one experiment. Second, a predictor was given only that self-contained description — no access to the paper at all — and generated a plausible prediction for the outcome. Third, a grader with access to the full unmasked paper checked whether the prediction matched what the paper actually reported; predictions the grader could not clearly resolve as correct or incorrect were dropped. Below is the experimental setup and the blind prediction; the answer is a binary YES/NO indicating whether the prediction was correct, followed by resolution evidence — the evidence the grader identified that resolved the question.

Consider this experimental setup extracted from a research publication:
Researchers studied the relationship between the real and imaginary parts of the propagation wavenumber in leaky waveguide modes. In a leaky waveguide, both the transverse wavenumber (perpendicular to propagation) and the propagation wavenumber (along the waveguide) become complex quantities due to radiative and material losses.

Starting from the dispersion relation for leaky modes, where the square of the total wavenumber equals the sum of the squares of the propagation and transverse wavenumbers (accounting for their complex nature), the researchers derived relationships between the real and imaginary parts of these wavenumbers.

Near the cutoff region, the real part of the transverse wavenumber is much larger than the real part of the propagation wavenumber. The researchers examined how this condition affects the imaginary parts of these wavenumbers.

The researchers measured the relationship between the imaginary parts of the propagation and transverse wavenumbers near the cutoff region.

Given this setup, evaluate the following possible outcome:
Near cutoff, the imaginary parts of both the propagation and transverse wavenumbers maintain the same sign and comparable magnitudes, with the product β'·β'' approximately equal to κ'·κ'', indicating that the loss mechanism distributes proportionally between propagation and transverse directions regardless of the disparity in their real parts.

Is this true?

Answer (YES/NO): NO